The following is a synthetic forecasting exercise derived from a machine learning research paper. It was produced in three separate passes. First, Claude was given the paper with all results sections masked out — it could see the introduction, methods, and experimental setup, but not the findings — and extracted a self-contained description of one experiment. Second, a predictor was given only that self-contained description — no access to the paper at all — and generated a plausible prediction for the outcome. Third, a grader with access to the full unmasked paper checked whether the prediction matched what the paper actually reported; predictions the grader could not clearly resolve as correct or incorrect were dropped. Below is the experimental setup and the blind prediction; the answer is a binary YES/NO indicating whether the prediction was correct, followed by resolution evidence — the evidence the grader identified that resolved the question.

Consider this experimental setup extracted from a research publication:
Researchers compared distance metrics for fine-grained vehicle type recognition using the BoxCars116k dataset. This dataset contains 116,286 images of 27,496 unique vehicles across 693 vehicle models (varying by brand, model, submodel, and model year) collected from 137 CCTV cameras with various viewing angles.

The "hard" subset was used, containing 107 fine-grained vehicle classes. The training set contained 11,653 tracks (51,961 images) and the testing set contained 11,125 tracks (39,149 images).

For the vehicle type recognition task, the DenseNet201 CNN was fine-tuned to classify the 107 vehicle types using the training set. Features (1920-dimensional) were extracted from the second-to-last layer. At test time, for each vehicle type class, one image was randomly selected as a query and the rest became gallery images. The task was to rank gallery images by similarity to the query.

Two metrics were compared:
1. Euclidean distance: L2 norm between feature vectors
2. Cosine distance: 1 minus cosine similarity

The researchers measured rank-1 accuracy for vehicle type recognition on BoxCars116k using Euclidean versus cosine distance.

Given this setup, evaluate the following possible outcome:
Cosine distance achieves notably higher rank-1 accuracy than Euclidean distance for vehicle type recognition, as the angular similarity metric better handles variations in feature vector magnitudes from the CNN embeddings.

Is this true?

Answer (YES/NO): NO